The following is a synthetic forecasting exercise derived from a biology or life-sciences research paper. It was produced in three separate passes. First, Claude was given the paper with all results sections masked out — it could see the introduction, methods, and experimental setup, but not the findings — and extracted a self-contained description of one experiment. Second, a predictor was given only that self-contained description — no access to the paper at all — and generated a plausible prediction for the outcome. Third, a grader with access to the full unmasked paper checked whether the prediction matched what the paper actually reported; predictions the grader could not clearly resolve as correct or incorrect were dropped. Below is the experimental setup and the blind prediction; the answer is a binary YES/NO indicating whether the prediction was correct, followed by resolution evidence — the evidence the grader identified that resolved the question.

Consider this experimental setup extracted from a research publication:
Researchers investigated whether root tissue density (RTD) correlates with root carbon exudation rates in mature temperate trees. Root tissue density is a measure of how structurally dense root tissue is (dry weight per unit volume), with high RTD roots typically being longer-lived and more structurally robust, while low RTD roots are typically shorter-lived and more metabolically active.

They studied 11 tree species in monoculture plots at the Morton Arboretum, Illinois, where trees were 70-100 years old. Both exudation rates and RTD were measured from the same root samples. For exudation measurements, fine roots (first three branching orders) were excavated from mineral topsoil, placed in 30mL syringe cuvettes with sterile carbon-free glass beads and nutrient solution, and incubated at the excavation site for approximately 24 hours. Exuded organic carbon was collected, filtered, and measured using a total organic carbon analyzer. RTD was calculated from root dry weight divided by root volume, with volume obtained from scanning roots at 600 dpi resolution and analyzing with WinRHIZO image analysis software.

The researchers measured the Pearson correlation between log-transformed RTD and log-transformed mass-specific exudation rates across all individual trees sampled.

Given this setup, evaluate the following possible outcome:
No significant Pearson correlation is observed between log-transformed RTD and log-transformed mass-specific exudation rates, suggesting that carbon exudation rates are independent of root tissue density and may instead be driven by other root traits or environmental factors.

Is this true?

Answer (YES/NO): YES